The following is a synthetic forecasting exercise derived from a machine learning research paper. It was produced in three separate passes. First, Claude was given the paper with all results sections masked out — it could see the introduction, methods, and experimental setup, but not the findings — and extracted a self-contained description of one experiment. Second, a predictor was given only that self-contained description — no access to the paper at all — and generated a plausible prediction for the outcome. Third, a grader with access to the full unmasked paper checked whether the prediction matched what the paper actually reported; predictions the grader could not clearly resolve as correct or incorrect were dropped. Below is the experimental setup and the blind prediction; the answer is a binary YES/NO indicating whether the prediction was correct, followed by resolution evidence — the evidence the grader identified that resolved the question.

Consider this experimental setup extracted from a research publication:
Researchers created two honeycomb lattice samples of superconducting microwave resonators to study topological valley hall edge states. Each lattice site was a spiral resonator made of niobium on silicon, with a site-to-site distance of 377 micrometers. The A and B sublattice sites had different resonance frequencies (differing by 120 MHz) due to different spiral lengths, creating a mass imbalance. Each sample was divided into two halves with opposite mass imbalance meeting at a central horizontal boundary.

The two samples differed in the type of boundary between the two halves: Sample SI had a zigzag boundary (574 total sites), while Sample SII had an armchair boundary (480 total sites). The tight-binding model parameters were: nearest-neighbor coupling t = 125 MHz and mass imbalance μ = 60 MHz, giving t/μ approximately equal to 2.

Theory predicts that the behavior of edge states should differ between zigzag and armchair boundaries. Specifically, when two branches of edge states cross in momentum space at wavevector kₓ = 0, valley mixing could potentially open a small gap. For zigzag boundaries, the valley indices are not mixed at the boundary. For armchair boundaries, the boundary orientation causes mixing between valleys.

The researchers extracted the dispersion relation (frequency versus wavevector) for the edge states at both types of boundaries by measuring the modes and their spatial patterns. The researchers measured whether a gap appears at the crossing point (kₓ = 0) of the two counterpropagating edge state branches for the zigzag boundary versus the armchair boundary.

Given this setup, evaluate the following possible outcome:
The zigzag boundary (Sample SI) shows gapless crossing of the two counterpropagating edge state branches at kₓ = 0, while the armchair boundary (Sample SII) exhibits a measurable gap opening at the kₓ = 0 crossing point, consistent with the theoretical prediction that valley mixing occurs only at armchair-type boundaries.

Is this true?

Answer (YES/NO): YES